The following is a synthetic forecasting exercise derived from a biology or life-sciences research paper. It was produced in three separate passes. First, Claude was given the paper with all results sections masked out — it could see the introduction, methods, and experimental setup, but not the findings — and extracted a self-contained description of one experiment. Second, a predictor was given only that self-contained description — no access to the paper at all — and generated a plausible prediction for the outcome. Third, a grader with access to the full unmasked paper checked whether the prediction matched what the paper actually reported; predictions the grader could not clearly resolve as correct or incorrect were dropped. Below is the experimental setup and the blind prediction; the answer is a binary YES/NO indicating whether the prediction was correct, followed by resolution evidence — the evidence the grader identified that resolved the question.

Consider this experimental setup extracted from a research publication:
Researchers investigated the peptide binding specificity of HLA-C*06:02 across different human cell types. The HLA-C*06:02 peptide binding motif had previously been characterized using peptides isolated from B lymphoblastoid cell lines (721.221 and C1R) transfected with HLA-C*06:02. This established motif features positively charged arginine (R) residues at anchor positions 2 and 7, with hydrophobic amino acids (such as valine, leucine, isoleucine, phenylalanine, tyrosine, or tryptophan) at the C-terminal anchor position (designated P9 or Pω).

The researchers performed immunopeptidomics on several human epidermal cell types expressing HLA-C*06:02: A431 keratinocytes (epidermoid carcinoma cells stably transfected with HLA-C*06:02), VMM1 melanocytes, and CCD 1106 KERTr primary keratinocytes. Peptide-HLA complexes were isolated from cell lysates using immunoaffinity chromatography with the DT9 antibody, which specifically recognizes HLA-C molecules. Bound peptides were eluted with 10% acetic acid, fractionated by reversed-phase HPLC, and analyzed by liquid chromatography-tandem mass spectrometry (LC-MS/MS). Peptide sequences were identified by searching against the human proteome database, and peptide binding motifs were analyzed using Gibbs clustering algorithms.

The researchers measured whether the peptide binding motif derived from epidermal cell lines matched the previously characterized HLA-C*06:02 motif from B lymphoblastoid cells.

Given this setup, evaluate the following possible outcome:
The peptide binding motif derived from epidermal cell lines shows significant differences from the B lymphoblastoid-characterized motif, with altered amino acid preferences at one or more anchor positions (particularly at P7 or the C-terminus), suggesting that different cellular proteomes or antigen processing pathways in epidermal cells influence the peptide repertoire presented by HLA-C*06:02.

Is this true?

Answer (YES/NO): NO